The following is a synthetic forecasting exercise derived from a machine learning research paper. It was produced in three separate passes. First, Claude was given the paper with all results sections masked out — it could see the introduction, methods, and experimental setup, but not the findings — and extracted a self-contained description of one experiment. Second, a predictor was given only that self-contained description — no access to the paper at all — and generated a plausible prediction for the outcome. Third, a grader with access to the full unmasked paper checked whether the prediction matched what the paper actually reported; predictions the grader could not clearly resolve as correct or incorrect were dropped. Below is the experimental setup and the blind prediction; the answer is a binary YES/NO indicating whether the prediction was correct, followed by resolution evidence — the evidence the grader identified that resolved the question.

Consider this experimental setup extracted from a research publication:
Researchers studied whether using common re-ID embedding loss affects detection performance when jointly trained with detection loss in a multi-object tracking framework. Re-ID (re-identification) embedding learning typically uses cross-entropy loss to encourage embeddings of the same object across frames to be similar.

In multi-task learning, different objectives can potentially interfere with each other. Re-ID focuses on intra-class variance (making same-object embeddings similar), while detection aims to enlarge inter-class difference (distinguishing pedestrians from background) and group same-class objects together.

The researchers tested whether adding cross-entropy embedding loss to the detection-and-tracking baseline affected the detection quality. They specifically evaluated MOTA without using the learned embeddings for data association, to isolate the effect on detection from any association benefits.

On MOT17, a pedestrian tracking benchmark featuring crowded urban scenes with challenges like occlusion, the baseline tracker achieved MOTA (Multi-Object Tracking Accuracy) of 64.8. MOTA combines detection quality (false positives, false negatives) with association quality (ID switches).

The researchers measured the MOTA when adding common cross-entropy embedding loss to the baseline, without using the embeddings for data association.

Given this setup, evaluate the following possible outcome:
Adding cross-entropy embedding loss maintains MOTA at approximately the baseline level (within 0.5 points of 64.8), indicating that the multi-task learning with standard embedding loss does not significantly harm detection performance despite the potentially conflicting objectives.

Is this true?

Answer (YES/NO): NO